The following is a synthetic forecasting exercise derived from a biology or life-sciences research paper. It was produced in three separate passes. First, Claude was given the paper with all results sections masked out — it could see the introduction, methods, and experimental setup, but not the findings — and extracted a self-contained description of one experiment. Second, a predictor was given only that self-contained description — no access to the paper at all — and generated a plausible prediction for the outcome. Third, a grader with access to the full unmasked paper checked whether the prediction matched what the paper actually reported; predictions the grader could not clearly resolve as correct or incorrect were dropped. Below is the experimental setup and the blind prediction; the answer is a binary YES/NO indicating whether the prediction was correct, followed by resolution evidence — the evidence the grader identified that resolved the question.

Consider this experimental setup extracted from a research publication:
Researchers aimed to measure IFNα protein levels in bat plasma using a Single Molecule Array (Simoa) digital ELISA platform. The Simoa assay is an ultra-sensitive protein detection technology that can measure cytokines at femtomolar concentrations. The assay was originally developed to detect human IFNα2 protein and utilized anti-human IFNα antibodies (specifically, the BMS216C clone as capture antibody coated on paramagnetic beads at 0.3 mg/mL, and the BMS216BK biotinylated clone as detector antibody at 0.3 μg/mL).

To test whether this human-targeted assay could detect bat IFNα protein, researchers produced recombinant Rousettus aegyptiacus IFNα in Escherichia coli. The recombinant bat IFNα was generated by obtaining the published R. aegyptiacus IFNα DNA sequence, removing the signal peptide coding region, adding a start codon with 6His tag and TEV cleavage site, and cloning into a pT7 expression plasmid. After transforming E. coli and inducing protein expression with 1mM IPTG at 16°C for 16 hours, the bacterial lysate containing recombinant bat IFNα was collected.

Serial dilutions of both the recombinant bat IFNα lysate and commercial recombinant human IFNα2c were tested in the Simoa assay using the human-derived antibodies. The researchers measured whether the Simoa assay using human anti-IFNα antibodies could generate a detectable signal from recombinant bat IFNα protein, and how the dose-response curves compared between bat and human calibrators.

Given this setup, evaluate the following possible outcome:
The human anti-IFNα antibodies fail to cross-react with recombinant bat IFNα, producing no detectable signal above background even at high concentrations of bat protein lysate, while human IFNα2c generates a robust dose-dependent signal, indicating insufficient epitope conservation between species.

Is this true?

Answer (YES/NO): NO